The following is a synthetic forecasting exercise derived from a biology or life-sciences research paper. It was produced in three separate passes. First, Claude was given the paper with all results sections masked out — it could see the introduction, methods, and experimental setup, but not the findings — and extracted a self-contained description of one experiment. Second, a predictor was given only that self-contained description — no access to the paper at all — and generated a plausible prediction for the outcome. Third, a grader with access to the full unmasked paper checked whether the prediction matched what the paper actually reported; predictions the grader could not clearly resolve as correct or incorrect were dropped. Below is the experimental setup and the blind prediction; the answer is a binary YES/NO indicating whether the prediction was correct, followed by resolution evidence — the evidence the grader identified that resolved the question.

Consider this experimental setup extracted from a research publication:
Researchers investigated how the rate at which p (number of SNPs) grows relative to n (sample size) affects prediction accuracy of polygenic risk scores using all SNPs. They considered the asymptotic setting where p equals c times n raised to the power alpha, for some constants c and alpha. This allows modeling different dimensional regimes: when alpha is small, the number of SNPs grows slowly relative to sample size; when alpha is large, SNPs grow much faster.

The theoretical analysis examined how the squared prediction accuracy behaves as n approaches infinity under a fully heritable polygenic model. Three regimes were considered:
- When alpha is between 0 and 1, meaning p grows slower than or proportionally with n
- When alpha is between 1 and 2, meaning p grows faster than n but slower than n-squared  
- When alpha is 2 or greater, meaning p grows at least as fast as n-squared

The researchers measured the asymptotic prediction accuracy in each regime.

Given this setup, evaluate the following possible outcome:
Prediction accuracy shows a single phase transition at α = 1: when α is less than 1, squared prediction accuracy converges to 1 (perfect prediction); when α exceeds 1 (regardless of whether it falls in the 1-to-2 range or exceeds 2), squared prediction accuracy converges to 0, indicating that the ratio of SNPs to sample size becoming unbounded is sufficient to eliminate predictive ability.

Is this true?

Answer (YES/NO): NO